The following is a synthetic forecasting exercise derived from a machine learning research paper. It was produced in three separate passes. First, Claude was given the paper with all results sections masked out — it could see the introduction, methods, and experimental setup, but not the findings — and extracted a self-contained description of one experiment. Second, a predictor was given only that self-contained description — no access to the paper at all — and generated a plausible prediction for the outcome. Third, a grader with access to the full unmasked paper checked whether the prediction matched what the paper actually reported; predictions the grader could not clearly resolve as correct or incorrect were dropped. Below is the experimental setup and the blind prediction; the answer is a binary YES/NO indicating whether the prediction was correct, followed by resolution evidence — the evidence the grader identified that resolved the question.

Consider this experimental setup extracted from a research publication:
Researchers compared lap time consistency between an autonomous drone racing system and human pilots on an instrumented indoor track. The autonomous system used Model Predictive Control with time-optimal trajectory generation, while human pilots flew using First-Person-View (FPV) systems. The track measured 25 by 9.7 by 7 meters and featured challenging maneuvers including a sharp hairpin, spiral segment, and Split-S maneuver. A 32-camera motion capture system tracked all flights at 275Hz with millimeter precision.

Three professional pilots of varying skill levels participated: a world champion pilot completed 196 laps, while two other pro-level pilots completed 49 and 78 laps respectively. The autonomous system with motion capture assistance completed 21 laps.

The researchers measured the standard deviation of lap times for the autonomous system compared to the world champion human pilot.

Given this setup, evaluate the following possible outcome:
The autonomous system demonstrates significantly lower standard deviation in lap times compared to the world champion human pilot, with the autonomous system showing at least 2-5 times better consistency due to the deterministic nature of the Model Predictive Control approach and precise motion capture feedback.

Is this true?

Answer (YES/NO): YES